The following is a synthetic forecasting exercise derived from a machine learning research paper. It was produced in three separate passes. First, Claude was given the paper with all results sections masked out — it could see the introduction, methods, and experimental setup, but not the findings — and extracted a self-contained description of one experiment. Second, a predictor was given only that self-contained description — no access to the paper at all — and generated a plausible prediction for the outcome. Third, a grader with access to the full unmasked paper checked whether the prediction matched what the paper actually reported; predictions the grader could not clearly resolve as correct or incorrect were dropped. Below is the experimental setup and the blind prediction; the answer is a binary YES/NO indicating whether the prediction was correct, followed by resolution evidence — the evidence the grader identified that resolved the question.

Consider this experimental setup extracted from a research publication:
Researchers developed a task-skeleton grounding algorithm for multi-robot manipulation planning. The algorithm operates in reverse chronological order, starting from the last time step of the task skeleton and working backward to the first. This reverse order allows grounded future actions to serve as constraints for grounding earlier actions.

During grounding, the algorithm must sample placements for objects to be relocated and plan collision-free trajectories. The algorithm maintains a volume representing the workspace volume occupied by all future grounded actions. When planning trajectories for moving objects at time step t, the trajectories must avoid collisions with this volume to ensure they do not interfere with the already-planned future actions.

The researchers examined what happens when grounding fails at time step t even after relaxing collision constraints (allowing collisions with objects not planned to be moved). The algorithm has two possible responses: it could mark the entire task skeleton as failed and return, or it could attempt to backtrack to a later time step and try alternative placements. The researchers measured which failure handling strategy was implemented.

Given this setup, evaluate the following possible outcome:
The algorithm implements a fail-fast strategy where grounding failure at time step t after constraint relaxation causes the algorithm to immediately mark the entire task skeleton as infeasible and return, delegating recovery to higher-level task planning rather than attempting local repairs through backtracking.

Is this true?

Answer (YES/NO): YES